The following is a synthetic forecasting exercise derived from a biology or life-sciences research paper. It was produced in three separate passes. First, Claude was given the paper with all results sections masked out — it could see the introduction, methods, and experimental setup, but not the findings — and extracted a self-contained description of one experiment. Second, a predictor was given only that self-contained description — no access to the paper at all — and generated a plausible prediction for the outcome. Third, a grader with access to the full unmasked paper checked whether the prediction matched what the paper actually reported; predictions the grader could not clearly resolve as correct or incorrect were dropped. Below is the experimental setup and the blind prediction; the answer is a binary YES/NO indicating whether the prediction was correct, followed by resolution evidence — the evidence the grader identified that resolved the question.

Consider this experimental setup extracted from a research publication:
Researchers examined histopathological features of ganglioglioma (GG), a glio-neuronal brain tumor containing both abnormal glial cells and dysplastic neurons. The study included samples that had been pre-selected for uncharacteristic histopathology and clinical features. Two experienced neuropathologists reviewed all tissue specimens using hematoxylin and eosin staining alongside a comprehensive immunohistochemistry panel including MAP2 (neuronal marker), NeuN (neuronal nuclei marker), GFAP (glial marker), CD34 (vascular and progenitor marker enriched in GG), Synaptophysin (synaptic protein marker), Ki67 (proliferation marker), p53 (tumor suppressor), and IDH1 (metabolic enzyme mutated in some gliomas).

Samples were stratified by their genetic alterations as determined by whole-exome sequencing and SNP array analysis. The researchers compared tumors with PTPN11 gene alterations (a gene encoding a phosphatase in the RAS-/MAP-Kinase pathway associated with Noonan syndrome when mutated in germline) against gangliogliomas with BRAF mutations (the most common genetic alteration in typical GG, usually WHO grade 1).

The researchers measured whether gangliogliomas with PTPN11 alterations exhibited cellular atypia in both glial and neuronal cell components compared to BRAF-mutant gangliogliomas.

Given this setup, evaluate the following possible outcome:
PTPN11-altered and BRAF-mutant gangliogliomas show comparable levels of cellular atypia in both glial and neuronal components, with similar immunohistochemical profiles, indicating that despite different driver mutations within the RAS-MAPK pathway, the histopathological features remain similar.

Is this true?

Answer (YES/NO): NO